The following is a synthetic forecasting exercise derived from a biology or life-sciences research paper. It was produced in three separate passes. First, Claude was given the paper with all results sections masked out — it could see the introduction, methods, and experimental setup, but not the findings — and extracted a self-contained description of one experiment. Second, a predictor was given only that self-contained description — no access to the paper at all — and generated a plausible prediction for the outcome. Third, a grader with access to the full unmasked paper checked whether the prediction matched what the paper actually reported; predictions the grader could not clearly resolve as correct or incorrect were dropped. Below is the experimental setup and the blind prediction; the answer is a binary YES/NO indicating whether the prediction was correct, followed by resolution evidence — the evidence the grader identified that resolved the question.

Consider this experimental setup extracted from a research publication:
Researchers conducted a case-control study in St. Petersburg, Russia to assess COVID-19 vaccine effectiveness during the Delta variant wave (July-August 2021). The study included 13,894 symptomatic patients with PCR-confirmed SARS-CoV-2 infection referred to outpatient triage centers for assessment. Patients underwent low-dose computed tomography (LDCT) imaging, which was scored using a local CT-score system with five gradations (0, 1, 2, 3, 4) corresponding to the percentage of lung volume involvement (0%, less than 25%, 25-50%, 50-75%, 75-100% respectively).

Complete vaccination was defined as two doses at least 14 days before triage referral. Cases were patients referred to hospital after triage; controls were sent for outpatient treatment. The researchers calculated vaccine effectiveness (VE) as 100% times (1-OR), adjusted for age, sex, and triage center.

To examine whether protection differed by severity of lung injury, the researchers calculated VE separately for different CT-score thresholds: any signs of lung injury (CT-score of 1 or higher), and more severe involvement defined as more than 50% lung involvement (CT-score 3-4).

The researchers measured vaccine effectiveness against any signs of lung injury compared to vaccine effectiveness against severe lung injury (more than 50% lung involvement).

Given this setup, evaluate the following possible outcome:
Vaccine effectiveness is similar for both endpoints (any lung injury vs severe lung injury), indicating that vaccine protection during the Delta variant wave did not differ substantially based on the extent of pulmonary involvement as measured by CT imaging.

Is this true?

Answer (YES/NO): NO